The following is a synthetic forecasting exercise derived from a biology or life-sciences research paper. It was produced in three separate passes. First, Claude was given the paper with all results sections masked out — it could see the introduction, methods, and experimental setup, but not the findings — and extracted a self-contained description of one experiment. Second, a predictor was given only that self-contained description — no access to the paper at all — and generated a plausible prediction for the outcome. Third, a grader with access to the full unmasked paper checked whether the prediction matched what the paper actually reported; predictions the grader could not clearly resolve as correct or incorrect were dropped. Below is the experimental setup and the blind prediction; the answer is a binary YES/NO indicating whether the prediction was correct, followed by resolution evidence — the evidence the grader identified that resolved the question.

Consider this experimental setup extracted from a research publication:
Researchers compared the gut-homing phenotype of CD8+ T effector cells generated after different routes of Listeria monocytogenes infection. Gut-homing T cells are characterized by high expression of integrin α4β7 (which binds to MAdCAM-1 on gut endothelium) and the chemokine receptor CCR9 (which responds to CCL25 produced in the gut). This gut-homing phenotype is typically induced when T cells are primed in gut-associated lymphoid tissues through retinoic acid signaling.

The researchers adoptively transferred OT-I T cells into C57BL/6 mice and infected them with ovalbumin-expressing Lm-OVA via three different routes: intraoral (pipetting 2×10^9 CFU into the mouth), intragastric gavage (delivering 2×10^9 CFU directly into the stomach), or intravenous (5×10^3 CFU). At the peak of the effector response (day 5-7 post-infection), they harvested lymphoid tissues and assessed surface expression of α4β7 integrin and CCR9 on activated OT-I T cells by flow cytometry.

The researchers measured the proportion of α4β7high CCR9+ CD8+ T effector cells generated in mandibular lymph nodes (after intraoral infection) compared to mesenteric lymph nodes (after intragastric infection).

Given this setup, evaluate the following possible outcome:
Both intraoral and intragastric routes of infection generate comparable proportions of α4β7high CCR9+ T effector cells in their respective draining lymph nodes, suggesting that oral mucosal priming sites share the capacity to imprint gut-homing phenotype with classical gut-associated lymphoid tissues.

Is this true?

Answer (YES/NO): NO